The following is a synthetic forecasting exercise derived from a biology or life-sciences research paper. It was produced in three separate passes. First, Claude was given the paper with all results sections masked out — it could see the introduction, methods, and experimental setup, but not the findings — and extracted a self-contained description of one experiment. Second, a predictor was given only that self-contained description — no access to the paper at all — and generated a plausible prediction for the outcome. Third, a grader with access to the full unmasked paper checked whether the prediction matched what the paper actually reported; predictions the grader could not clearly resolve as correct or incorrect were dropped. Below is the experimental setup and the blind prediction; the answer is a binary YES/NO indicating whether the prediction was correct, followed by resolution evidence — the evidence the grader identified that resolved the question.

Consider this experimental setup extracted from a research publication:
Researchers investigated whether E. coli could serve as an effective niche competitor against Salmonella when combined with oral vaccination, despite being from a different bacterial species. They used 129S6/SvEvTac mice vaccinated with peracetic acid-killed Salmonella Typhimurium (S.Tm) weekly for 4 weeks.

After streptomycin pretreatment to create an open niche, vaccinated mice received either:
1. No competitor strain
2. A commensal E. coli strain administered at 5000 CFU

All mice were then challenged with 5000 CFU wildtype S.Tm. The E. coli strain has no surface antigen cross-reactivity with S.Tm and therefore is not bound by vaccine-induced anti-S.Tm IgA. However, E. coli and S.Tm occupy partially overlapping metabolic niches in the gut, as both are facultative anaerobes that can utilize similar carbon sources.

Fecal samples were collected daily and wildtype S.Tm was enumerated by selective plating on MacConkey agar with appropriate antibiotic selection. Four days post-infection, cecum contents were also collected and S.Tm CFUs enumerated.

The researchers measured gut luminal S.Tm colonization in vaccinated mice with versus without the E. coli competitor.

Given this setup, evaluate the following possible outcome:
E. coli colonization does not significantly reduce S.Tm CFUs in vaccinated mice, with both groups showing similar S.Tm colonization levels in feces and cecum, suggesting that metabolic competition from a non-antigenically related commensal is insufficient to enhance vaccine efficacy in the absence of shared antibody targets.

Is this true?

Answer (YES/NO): NO